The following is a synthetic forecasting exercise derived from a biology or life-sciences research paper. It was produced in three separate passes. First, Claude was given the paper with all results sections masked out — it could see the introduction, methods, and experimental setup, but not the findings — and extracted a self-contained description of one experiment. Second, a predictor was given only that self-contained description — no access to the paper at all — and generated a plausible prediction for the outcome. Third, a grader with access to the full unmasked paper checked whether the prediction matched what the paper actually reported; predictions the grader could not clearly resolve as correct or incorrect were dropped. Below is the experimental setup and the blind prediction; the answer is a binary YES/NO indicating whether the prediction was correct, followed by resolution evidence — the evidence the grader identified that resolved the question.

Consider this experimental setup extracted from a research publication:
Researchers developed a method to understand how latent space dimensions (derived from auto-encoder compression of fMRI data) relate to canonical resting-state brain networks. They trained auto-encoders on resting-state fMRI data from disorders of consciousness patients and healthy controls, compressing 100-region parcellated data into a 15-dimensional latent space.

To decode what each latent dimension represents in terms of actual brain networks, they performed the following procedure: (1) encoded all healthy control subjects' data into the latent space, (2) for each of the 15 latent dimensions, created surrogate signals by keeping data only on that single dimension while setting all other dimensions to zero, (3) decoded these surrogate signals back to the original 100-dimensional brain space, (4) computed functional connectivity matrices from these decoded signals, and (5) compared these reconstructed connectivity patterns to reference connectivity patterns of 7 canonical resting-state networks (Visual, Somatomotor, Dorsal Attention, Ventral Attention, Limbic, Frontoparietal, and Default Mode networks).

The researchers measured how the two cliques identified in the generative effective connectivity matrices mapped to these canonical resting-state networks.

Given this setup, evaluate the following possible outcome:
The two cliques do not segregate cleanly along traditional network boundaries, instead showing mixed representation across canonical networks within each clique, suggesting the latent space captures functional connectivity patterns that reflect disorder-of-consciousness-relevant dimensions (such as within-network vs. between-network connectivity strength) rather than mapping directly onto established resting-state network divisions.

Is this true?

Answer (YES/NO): NO